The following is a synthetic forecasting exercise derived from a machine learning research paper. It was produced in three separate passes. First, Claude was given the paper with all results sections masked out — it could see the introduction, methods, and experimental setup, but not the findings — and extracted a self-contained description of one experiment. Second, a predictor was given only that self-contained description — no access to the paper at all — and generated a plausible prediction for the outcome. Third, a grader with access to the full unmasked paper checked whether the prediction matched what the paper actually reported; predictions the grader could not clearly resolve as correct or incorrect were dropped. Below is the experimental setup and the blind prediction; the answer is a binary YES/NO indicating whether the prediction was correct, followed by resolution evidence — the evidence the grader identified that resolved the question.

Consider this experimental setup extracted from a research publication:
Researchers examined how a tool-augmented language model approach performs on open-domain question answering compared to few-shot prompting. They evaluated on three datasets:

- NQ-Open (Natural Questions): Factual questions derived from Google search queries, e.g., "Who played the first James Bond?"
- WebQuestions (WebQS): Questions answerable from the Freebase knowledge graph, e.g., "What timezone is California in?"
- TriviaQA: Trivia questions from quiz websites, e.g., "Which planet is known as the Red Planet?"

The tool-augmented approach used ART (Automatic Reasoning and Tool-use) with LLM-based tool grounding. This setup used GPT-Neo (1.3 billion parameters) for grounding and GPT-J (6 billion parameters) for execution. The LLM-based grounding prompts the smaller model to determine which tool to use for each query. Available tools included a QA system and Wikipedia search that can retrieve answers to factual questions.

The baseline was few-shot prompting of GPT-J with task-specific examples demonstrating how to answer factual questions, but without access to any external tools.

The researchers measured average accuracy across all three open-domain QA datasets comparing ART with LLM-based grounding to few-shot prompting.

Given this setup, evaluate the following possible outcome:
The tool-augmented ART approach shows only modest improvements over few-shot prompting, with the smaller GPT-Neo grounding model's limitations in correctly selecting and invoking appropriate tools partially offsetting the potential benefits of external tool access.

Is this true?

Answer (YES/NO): NO